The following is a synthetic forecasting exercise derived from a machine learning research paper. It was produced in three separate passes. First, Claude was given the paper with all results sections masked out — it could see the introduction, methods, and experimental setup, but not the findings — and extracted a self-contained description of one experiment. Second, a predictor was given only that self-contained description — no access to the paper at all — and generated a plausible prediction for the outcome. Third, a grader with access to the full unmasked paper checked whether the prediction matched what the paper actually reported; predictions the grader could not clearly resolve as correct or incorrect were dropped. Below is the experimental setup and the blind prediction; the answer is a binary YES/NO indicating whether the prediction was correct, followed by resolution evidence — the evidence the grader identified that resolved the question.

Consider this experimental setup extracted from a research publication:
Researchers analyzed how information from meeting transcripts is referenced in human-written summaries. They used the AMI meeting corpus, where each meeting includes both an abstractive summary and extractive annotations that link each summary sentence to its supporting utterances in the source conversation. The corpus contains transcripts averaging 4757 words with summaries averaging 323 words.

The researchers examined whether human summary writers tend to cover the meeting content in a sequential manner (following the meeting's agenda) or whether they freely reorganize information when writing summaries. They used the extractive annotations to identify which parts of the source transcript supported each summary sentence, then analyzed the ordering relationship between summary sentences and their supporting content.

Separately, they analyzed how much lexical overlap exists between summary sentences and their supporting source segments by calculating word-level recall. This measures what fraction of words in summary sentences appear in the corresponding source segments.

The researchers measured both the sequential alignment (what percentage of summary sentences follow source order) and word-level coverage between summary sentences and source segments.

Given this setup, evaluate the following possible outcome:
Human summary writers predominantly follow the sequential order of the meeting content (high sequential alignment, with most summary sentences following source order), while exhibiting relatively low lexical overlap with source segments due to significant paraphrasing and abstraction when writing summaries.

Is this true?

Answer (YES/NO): NO